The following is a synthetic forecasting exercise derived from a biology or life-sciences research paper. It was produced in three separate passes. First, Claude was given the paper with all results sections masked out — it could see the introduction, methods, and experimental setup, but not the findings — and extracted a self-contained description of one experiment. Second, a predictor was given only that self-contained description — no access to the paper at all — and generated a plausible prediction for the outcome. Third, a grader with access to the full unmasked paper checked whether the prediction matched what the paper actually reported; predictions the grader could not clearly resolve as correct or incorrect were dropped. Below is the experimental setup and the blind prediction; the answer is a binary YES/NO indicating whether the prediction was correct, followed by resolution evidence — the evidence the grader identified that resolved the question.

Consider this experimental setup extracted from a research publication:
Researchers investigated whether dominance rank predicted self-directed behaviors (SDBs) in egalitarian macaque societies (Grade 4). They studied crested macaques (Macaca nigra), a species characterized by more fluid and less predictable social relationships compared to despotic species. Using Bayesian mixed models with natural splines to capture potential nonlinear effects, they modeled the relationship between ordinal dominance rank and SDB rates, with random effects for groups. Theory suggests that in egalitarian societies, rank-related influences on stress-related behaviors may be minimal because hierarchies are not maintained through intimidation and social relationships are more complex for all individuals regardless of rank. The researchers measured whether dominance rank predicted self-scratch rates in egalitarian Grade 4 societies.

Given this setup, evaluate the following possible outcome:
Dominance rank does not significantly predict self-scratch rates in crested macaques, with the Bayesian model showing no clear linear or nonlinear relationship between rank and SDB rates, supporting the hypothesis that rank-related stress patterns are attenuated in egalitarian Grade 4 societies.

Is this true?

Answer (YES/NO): YES